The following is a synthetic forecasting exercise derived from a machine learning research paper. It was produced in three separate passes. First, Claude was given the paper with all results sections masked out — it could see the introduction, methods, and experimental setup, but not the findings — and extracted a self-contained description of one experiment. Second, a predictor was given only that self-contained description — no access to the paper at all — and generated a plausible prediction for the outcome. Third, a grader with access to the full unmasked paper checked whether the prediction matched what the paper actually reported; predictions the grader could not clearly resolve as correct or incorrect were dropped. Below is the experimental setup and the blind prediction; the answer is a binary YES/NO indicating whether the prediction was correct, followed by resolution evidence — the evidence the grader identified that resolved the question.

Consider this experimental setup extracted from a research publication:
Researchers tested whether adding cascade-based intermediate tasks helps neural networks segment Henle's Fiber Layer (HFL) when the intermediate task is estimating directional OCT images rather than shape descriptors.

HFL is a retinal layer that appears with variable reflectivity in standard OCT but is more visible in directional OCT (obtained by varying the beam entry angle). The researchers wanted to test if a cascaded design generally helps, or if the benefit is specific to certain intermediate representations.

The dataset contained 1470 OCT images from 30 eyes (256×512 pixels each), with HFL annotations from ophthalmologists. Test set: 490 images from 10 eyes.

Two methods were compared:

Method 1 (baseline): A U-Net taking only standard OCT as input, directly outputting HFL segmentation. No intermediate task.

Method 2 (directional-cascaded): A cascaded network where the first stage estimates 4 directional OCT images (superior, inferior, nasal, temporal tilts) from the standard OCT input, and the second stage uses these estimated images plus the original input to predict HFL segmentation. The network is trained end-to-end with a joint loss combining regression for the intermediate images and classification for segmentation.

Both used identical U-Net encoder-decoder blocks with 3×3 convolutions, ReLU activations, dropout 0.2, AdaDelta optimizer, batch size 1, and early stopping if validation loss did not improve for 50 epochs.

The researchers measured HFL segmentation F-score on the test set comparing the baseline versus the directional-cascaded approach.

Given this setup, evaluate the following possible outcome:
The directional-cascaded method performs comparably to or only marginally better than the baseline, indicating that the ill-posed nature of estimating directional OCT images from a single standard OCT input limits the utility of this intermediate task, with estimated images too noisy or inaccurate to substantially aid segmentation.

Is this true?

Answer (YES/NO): NO